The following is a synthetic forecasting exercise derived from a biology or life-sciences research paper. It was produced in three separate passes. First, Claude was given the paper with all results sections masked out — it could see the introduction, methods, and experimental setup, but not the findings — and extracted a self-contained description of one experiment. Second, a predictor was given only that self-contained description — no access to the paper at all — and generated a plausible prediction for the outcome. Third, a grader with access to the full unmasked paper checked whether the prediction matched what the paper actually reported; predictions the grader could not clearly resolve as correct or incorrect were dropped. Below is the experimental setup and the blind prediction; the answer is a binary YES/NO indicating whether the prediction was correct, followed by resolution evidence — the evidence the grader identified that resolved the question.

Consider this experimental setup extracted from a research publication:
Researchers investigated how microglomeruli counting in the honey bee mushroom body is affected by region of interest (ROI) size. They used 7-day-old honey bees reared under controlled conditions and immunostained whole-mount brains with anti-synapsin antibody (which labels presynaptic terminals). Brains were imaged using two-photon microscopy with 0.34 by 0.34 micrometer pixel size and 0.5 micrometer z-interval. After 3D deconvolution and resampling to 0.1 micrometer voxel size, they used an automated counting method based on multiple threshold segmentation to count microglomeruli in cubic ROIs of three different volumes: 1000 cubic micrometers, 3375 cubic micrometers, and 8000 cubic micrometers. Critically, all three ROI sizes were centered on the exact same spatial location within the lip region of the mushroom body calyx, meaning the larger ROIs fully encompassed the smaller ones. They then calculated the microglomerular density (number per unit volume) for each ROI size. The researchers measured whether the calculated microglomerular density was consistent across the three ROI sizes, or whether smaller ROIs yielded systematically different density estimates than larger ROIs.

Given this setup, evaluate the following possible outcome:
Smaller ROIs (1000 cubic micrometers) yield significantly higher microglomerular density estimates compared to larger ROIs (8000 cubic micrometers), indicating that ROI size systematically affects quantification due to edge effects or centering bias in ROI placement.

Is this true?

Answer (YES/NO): YES